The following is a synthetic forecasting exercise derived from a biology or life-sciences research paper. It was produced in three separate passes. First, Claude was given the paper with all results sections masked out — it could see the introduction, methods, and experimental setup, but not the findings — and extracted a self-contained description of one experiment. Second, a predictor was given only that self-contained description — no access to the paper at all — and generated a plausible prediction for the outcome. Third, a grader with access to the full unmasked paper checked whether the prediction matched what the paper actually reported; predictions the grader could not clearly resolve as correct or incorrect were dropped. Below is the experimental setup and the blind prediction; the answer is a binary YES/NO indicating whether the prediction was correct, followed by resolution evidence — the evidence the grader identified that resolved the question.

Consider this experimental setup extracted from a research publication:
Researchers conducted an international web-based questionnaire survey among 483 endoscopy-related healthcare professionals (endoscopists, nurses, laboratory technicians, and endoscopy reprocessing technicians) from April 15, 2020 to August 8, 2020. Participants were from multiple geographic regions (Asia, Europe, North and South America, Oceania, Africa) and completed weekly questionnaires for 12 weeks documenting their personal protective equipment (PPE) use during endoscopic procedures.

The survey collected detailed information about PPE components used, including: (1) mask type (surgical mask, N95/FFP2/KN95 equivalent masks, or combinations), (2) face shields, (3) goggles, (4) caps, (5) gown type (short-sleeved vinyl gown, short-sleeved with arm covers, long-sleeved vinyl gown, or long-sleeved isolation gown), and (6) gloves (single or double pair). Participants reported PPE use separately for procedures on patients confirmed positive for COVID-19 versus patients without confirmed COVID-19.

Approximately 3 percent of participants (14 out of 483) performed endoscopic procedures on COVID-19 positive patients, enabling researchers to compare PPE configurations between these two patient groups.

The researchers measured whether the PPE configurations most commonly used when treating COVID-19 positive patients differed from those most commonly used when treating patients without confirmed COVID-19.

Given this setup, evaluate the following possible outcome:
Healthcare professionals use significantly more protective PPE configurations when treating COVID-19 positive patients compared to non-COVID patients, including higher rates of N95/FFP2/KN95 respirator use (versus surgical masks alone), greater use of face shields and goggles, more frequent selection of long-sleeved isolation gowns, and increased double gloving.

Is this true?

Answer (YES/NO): NO